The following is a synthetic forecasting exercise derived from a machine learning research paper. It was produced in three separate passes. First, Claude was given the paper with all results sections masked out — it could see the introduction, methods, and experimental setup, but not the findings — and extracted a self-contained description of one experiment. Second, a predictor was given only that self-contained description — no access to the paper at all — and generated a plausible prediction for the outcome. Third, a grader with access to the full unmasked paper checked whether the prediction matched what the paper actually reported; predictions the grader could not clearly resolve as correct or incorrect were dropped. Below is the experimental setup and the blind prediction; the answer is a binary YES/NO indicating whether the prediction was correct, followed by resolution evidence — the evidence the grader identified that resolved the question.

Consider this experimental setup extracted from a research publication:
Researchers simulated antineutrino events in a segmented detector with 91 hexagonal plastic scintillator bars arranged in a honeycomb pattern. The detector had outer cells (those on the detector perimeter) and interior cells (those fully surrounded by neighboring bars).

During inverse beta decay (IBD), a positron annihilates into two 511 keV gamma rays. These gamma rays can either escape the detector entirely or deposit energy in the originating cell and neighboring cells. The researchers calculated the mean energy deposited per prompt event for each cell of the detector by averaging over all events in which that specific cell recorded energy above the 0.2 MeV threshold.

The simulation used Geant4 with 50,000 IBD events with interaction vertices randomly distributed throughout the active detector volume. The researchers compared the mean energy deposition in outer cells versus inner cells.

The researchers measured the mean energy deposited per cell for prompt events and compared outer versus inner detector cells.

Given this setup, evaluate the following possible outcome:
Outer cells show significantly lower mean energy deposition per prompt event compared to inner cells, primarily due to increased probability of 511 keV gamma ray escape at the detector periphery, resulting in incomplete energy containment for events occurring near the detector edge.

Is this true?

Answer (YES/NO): NO